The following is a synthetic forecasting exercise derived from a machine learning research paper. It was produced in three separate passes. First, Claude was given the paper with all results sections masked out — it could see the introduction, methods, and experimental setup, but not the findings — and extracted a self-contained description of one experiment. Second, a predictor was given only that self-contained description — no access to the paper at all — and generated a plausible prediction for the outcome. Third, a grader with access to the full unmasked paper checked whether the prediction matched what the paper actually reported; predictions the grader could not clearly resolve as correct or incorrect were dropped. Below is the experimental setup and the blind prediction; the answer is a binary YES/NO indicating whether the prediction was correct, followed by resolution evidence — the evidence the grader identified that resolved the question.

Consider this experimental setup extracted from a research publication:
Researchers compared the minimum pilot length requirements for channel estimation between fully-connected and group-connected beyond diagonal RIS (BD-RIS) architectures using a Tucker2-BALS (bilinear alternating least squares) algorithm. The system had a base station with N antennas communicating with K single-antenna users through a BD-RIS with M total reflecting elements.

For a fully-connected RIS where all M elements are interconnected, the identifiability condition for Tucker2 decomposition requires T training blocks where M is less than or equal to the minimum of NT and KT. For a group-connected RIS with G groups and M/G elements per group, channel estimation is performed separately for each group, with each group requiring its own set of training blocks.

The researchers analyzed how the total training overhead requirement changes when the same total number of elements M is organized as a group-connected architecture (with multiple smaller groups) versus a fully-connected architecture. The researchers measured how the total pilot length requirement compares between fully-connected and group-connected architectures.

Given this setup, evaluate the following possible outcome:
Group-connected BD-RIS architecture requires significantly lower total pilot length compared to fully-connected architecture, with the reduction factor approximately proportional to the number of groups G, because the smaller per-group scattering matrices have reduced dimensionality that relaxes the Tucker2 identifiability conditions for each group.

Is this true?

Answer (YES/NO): NO